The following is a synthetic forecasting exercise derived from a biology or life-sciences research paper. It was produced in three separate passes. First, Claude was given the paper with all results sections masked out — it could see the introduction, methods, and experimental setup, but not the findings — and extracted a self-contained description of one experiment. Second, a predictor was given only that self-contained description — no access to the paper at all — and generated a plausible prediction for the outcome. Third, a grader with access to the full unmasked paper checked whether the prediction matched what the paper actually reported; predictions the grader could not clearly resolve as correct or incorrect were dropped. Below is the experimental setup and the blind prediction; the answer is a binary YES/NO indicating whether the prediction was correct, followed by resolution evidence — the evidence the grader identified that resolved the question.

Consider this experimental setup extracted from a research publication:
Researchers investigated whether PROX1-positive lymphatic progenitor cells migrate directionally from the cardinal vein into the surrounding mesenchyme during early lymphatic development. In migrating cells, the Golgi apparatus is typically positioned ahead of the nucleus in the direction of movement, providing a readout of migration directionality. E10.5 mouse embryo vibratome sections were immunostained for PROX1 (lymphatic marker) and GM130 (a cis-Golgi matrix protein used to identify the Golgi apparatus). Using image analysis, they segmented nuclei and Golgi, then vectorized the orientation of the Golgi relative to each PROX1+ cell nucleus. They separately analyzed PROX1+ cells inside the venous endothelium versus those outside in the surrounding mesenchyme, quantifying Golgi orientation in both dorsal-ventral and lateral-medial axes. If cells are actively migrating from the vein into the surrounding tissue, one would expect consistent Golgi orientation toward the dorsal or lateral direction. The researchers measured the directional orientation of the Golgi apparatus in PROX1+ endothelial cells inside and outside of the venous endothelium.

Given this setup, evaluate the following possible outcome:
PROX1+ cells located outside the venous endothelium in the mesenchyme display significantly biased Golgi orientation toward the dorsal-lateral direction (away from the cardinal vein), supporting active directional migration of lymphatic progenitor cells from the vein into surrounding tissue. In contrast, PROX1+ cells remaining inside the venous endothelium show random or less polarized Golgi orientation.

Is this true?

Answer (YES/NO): NO